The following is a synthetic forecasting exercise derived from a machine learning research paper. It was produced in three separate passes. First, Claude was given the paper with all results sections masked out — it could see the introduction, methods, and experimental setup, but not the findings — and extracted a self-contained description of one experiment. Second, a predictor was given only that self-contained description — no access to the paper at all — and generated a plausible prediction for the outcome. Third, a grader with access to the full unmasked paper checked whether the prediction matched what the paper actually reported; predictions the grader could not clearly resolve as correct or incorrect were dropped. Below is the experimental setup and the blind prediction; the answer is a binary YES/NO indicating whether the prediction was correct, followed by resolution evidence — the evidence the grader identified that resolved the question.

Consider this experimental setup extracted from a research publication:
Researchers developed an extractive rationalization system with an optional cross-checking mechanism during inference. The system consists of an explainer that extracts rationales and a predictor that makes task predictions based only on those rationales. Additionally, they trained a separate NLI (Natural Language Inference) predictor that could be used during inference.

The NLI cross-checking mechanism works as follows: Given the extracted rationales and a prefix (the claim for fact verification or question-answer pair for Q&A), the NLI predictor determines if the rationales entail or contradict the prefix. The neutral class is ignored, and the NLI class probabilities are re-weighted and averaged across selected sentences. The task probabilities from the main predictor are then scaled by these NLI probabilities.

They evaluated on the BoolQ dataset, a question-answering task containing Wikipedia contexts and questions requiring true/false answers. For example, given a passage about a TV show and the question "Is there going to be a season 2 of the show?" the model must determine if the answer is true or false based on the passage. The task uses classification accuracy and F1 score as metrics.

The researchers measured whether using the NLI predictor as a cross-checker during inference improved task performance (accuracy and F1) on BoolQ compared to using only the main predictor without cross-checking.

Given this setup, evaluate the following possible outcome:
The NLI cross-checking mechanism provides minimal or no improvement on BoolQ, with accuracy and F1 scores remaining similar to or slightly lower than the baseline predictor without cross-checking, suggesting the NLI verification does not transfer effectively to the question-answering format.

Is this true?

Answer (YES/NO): NO